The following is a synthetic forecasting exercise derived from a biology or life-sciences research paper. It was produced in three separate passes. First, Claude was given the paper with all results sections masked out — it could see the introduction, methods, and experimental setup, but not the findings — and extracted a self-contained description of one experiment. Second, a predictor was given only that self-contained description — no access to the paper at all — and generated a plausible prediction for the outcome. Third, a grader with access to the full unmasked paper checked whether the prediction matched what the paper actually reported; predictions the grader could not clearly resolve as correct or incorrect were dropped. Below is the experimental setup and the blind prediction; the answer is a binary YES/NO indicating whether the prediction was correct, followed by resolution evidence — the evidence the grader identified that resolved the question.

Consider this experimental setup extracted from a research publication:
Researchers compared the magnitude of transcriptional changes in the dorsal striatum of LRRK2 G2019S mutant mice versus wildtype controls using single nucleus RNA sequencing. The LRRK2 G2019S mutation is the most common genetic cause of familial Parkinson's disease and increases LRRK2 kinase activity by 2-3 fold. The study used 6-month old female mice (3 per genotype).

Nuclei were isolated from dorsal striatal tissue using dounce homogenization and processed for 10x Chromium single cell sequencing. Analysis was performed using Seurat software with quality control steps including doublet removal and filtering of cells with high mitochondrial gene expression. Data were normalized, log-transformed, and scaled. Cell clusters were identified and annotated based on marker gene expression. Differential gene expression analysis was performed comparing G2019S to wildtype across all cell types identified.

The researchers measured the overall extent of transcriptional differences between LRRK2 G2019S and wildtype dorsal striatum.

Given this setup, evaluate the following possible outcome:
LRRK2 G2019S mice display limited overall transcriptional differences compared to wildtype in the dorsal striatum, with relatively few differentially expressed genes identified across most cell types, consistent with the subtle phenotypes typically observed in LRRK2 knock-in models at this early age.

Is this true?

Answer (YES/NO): YES